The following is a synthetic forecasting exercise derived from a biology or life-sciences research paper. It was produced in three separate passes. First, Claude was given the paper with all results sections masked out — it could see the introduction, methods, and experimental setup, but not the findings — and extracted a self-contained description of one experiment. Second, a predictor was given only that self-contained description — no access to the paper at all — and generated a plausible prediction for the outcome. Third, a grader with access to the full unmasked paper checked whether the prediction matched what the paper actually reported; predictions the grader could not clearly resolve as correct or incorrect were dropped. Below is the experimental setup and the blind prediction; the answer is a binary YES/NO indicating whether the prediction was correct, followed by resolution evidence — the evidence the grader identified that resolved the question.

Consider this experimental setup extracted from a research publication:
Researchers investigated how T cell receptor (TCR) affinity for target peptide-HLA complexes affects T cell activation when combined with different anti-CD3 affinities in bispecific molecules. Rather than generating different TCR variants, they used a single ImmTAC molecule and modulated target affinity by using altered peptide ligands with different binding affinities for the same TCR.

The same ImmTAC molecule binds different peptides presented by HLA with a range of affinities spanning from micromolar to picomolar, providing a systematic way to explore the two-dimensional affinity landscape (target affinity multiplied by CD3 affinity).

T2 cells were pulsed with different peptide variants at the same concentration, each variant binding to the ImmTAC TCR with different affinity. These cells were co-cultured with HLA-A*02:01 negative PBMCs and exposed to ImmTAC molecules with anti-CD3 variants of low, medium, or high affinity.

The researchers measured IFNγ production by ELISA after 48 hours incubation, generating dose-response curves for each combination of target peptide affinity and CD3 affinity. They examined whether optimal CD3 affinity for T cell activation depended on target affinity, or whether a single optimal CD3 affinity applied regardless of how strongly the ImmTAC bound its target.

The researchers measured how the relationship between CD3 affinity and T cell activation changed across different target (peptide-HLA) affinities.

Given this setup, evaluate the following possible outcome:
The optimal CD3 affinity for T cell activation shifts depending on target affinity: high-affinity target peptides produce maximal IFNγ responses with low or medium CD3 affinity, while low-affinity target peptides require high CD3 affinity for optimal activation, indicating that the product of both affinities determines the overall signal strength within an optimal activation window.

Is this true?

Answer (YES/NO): YES